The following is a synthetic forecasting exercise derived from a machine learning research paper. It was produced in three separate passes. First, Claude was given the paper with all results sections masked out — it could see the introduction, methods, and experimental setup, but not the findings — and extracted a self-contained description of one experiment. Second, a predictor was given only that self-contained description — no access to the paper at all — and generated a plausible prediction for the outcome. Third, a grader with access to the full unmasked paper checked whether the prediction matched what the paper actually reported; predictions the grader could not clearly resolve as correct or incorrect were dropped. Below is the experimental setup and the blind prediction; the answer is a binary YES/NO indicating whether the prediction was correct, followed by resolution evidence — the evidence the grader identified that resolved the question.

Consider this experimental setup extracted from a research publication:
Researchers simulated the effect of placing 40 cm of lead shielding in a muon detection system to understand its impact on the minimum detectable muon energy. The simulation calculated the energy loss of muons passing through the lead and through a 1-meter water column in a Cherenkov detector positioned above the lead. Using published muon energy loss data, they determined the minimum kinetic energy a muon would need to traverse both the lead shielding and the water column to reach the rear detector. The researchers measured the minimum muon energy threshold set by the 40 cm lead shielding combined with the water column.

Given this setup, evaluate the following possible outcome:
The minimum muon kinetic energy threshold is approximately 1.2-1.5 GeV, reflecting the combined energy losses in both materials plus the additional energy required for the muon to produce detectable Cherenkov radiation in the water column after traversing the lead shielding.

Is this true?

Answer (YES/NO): NO